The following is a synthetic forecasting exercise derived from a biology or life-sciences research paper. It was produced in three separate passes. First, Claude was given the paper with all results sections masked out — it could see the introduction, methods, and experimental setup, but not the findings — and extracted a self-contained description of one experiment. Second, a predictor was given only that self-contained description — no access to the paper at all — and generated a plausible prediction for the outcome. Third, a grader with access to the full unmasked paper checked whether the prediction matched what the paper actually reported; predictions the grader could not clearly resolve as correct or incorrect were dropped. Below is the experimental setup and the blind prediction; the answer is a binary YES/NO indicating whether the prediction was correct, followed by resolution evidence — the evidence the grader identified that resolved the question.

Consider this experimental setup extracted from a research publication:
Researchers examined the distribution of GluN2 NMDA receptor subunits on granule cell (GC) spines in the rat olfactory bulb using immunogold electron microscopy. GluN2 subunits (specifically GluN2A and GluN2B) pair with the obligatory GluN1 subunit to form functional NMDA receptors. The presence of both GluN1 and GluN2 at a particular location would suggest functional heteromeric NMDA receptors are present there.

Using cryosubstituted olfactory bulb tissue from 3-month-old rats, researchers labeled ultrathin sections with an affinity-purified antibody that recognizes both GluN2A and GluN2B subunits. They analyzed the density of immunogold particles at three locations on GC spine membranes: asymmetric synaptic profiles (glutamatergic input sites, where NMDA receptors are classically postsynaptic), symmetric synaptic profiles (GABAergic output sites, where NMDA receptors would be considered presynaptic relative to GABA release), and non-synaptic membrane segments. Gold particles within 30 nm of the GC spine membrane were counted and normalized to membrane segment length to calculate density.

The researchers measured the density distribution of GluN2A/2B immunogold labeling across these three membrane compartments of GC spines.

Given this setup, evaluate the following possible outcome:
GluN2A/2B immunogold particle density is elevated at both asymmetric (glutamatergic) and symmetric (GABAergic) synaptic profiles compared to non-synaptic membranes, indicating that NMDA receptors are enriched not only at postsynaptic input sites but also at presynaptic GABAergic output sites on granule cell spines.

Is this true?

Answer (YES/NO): YES